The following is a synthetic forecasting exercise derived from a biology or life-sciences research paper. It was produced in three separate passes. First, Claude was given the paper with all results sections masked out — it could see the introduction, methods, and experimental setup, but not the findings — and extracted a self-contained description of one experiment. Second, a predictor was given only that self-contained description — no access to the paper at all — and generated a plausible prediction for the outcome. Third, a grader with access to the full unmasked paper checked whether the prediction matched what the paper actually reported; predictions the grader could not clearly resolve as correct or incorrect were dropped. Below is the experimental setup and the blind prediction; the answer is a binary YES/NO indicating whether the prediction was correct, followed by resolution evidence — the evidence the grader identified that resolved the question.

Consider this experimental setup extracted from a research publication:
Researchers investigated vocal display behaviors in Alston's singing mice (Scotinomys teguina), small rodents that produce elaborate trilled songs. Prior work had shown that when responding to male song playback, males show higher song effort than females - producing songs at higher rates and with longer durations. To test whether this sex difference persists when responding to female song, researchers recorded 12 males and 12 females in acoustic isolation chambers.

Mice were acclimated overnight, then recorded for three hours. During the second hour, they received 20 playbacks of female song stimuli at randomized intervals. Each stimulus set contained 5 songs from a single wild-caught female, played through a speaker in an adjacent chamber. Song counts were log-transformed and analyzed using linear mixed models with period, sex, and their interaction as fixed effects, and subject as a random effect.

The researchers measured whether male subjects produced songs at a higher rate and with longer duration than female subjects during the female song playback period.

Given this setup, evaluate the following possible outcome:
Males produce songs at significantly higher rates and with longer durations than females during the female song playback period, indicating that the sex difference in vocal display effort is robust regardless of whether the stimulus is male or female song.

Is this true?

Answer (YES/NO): NO